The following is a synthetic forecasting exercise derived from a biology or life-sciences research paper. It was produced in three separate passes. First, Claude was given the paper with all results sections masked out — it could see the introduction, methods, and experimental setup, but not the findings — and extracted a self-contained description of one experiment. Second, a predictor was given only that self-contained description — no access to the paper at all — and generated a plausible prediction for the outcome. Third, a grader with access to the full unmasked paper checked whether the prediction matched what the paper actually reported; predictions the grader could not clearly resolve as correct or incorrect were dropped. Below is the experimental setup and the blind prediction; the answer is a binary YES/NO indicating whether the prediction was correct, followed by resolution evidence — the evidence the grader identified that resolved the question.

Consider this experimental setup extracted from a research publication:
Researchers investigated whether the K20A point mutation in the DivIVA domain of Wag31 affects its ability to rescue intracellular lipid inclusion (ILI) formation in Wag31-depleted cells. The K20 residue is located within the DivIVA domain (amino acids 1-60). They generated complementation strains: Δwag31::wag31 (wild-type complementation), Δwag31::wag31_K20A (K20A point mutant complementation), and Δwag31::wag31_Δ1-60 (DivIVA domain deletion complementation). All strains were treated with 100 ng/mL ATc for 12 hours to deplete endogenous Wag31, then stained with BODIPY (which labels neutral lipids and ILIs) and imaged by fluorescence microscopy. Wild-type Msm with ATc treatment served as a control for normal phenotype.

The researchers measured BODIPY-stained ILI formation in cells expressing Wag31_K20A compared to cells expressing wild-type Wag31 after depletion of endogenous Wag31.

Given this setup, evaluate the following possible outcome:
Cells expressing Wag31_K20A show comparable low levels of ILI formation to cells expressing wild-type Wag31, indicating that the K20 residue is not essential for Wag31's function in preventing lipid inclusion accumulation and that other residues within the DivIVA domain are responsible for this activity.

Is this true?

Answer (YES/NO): NO